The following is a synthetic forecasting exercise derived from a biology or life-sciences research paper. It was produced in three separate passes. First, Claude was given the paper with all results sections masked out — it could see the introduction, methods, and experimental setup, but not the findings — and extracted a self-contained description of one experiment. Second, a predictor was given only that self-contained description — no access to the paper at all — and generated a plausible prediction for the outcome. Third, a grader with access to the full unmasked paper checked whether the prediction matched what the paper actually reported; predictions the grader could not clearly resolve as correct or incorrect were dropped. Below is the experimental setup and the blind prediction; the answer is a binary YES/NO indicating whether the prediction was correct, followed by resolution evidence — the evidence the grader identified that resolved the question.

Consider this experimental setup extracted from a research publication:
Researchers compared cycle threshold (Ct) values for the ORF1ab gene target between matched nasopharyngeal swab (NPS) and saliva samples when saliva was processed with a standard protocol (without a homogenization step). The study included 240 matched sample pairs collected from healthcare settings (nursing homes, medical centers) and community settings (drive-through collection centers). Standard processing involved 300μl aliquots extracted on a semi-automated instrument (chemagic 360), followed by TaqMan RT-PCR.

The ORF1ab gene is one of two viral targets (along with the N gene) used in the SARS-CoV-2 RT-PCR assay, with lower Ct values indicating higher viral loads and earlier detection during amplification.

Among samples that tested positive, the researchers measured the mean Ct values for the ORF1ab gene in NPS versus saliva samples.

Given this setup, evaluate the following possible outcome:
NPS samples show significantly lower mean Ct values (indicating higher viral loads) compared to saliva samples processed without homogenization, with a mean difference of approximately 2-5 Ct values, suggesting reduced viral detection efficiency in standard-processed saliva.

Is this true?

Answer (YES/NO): NO